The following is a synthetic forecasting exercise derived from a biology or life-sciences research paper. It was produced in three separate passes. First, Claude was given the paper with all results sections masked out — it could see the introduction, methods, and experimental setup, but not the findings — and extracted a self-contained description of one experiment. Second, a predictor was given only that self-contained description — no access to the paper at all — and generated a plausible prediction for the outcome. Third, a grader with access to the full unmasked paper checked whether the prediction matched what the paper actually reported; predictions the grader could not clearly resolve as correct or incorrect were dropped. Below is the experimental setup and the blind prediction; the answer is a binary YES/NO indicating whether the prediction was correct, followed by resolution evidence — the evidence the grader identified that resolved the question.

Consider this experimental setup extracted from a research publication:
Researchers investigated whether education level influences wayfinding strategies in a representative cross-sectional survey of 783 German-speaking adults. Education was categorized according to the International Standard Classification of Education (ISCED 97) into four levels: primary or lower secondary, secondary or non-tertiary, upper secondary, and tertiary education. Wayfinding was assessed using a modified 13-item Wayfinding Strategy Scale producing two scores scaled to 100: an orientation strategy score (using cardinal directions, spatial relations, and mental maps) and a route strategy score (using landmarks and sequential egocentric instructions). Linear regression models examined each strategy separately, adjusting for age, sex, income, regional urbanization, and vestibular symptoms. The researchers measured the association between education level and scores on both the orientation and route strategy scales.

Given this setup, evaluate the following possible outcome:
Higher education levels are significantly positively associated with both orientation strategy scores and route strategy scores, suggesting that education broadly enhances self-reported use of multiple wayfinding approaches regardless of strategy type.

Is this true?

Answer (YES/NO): YES